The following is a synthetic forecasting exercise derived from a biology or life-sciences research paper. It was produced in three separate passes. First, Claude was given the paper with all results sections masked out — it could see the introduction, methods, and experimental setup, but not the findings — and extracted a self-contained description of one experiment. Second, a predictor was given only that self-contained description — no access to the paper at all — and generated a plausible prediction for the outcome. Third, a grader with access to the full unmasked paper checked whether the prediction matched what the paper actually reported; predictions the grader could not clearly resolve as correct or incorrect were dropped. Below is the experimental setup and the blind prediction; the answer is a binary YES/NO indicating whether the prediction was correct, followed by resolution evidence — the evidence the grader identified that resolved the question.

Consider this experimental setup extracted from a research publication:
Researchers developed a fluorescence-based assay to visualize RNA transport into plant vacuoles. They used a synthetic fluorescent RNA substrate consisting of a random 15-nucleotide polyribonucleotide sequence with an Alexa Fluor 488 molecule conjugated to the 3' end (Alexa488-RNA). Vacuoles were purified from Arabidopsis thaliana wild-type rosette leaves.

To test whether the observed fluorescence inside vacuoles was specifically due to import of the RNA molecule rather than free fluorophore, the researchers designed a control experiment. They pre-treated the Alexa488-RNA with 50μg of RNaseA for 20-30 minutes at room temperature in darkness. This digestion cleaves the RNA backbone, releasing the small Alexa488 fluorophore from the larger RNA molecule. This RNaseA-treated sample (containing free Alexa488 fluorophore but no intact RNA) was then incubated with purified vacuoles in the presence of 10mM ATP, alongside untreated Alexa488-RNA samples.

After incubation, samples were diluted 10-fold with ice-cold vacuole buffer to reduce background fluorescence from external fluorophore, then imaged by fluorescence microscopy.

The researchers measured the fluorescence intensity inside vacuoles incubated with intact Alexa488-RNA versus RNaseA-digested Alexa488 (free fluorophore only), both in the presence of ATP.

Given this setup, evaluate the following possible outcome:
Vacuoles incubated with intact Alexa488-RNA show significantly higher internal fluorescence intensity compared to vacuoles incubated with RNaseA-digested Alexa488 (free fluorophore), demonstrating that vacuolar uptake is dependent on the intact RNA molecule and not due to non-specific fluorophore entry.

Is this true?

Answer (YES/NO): YES